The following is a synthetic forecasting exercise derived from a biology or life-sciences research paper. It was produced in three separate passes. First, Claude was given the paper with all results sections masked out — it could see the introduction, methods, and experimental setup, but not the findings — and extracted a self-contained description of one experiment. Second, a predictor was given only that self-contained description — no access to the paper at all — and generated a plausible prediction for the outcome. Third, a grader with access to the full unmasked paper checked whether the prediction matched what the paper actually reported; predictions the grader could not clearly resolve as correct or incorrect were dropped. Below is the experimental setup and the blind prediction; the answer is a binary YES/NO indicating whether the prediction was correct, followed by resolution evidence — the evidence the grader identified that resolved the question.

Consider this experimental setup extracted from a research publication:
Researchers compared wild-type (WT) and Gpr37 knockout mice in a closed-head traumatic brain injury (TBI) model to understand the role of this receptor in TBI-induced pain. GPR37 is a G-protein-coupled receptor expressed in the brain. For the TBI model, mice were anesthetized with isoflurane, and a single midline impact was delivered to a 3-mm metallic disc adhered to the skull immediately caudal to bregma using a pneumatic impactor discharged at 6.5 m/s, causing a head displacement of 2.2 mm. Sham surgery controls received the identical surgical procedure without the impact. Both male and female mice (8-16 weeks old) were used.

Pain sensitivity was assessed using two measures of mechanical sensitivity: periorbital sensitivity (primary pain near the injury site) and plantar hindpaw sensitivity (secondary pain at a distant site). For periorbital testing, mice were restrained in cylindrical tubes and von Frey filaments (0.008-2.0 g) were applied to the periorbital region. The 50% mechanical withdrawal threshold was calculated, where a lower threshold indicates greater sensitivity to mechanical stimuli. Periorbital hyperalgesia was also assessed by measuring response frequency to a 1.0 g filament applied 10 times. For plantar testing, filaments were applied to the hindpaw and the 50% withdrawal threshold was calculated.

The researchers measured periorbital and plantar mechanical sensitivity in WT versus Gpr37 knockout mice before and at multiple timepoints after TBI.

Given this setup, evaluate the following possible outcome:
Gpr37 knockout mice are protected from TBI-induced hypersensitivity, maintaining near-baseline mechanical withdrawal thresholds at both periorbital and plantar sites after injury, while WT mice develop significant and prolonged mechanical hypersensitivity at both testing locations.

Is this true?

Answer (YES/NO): NO